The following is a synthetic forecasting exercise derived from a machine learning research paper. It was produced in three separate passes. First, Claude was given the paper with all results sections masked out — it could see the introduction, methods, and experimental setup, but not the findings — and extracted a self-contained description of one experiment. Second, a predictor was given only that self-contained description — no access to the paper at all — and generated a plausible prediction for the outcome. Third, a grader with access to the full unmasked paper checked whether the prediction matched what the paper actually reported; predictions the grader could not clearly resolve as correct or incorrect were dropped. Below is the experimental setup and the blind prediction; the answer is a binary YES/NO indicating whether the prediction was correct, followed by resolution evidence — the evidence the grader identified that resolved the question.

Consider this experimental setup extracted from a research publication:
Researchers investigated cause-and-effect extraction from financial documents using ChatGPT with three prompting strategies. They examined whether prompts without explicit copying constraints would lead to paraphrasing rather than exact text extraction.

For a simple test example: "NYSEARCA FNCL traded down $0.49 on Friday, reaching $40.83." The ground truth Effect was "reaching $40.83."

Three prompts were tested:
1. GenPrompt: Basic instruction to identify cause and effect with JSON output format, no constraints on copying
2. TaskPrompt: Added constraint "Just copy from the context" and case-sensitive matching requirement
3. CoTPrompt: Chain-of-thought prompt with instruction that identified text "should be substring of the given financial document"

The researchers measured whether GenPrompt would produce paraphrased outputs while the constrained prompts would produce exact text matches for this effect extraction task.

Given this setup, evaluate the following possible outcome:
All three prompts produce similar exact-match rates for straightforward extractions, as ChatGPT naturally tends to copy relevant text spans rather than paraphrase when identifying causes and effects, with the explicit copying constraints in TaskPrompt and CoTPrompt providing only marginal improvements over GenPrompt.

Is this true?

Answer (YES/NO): NO